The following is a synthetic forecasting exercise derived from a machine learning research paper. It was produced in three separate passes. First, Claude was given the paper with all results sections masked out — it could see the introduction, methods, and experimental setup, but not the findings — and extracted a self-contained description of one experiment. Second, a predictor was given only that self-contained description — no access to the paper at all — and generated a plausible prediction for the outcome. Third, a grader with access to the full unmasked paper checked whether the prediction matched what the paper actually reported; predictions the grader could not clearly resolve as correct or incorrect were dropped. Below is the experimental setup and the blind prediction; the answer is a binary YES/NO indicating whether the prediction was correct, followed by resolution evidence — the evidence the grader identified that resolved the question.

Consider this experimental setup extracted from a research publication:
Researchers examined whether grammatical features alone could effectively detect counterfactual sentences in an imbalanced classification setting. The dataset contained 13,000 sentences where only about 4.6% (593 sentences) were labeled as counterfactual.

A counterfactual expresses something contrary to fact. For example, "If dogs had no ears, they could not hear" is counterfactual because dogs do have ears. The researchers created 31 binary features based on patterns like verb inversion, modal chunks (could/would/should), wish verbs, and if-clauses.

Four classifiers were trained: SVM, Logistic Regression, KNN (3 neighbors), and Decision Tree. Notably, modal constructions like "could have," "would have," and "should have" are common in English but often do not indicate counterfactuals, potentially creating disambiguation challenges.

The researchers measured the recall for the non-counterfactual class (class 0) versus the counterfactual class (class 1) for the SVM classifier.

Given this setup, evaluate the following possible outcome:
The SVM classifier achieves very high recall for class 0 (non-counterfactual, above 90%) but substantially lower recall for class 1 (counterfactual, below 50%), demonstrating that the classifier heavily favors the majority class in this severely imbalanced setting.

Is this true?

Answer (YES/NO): YES